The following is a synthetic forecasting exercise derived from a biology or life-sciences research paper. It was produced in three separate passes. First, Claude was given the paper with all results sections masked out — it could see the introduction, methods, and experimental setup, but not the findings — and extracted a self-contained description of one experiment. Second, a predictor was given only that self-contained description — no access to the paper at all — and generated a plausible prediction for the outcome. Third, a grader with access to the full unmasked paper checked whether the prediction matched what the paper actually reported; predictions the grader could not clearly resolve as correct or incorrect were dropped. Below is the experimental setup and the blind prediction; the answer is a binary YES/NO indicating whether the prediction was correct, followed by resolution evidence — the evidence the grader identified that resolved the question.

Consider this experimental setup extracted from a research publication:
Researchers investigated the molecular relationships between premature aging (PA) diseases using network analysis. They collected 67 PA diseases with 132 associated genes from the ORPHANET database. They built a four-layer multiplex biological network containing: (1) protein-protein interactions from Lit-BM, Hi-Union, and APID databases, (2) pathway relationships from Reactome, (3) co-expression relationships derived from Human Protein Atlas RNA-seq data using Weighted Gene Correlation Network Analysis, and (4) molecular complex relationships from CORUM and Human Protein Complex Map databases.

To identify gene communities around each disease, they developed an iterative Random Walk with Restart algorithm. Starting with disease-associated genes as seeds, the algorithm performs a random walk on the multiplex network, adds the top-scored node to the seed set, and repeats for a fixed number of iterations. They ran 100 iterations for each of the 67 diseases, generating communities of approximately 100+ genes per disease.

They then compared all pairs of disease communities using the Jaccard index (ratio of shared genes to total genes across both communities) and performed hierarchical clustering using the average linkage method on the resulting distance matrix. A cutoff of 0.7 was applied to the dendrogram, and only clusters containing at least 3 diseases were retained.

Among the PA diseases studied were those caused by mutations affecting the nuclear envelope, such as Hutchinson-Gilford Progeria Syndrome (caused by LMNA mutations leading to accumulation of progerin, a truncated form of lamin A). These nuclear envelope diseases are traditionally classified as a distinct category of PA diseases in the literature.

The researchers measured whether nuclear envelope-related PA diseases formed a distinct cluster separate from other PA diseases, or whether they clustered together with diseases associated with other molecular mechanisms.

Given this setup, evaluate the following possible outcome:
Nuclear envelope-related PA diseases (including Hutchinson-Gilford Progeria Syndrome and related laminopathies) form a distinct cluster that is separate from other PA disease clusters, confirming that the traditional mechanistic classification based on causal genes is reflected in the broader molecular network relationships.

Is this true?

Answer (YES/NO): NO